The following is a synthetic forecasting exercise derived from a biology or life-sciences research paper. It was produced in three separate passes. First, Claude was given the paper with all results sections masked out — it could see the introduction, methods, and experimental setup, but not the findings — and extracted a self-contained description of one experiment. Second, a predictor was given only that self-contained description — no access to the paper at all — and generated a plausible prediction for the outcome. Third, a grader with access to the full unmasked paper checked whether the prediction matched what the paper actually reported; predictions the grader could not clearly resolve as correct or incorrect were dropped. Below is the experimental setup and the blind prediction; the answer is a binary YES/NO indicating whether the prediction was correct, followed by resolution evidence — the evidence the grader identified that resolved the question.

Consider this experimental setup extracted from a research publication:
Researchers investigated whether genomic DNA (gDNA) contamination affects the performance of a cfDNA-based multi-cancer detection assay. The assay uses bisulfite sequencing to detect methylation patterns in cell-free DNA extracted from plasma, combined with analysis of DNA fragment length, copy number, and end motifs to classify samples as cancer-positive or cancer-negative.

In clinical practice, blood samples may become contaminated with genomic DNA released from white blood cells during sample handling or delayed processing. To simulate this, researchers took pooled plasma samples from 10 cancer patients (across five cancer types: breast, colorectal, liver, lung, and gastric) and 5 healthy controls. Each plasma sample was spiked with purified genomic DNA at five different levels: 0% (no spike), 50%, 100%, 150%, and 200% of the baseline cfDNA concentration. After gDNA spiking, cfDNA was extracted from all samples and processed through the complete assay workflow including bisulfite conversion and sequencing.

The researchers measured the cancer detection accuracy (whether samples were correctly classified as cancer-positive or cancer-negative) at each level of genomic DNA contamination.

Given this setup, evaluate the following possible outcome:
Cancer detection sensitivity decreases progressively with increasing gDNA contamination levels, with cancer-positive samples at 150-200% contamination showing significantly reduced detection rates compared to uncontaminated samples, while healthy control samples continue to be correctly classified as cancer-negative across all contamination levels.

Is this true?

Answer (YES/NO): NO